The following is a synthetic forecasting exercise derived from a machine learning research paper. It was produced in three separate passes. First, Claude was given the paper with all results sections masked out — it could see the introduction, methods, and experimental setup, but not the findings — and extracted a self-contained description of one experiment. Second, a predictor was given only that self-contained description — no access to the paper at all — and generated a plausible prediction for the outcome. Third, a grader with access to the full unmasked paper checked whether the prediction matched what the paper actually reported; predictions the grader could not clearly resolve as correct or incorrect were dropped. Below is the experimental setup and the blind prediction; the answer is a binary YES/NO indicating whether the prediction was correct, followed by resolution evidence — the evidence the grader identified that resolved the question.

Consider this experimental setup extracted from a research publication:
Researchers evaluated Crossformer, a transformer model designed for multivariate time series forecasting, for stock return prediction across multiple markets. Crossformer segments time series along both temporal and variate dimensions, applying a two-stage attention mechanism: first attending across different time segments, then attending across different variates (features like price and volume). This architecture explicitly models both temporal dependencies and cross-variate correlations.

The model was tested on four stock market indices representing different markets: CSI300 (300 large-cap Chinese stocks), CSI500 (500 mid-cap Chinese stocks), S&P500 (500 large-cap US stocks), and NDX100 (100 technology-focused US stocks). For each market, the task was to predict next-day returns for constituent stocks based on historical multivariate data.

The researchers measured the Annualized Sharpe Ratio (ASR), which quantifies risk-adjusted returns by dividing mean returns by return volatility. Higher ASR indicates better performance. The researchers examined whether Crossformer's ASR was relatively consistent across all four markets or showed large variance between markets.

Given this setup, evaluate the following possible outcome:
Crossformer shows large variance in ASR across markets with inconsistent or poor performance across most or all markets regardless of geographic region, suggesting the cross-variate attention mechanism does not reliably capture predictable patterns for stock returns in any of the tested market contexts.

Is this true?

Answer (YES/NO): NO